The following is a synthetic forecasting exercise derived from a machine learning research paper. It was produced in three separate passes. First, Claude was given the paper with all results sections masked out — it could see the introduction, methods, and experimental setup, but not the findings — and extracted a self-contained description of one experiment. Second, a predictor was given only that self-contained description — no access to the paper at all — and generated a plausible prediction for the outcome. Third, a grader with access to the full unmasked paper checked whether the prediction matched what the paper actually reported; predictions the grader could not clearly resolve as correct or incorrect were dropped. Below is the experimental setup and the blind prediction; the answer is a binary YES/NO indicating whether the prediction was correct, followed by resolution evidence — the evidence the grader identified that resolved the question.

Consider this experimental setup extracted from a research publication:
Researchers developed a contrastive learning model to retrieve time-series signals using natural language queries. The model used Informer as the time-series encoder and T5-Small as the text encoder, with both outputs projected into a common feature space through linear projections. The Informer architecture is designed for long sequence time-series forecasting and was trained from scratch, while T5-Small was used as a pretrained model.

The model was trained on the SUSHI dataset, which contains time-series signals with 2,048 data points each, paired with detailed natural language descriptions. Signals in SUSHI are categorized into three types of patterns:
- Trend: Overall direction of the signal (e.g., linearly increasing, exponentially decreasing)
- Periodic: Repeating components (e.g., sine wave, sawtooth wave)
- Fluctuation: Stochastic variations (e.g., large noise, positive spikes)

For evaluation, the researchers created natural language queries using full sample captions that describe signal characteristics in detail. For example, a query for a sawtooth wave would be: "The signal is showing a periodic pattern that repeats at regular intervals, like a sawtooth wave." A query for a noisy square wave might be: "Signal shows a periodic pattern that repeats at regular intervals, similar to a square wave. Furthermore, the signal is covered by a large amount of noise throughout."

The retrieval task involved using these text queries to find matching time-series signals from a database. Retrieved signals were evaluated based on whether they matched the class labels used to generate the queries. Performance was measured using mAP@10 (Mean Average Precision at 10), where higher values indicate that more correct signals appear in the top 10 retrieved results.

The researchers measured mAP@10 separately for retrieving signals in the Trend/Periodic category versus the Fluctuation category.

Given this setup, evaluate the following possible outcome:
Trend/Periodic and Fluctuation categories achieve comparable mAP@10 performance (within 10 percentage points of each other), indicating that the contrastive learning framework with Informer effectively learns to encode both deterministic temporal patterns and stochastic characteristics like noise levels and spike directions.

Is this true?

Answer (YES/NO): NO